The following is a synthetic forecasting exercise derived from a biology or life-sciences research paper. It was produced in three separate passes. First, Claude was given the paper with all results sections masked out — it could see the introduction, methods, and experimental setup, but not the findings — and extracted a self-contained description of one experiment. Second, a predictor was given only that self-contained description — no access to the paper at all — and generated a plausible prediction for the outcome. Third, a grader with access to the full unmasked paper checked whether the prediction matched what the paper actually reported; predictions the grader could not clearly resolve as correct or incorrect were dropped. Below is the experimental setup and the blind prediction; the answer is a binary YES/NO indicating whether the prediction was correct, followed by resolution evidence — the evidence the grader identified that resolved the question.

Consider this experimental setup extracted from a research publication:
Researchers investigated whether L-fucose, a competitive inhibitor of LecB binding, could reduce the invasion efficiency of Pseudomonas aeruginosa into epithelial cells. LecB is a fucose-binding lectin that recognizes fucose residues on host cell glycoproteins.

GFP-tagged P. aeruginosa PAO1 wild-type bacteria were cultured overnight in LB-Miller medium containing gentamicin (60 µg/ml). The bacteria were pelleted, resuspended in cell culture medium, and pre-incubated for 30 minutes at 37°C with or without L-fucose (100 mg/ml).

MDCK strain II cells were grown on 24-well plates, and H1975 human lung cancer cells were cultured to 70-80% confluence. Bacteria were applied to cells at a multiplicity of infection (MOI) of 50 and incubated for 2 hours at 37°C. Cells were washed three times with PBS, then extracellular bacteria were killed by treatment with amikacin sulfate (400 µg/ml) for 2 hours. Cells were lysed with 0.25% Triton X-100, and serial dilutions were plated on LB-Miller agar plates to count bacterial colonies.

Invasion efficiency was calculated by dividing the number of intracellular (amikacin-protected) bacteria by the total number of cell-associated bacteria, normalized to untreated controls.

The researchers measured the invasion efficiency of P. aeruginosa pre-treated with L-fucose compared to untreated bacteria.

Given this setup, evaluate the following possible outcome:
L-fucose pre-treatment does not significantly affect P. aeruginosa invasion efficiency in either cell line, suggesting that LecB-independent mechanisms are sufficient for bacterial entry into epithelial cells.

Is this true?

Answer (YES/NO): NO